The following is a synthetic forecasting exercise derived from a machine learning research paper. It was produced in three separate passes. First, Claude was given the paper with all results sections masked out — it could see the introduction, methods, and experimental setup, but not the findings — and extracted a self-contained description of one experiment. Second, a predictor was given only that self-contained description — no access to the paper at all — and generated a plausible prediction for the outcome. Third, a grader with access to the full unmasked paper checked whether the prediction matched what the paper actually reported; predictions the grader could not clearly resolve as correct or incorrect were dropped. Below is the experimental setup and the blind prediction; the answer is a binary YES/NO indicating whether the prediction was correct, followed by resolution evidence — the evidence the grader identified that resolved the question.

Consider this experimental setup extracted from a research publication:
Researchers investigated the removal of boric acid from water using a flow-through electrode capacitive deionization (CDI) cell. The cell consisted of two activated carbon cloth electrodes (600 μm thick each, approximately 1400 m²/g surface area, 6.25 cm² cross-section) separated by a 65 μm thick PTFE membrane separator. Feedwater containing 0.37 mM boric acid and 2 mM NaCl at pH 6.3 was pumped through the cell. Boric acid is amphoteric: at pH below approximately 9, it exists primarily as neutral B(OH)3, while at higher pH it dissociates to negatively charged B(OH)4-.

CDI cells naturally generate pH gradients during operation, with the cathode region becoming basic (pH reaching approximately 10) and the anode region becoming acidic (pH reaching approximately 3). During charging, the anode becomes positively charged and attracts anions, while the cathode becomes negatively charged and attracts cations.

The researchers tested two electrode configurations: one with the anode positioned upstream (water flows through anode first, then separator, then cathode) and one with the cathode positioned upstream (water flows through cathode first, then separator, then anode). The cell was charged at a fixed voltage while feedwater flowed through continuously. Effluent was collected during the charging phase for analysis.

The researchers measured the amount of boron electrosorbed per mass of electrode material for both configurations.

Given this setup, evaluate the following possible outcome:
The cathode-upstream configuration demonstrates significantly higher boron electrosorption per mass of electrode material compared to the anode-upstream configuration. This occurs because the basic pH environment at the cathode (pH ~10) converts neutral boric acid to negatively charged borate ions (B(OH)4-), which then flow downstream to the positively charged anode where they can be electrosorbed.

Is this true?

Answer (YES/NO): NO